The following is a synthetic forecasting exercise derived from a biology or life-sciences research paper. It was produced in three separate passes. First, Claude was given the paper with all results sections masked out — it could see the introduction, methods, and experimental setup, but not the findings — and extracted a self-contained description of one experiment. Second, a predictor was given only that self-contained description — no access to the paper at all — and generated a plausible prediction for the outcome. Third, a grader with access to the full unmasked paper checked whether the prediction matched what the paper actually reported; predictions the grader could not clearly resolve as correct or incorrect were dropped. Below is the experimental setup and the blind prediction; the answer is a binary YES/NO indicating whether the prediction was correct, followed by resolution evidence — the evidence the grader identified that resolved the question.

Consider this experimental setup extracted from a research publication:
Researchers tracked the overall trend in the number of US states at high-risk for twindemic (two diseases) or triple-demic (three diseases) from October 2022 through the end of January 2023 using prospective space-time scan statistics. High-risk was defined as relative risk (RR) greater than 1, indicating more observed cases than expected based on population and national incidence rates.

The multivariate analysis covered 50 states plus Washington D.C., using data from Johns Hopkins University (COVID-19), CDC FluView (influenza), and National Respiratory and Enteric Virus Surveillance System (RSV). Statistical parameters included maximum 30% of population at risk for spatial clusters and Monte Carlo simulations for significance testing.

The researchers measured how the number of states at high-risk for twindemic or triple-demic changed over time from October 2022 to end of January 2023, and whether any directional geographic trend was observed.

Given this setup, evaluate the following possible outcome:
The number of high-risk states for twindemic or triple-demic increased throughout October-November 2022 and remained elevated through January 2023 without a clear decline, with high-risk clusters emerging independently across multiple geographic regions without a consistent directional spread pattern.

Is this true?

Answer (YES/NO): NO